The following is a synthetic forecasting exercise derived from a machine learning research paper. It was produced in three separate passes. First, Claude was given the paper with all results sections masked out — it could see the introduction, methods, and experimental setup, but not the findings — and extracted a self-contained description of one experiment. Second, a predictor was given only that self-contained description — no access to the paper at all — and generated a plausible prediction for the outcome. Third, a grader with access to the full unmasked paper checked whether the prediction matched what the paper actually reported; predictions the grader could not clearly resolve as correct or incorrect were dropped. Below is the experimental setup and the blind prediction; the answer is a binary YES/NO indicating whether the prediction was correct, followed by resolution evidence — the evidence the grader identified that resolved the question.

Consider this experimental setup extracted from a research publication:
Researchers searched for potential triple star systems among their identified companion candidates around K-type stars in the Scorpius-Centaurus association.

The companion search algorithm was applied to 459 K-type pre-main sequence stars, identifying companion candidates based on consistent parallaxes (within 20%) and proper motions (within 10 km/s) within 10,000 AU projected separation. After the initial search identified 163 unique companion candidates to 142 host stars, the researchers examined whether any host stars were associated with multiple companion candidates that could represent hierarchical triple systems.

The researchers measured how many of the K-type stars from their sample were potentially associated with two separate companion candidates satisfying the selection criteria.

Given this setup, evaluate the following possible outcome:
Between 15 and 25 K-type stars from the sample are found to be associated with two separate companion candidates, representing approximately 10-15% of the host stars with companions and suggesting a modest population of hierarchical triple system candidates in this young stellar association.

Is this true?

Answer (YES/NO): YES